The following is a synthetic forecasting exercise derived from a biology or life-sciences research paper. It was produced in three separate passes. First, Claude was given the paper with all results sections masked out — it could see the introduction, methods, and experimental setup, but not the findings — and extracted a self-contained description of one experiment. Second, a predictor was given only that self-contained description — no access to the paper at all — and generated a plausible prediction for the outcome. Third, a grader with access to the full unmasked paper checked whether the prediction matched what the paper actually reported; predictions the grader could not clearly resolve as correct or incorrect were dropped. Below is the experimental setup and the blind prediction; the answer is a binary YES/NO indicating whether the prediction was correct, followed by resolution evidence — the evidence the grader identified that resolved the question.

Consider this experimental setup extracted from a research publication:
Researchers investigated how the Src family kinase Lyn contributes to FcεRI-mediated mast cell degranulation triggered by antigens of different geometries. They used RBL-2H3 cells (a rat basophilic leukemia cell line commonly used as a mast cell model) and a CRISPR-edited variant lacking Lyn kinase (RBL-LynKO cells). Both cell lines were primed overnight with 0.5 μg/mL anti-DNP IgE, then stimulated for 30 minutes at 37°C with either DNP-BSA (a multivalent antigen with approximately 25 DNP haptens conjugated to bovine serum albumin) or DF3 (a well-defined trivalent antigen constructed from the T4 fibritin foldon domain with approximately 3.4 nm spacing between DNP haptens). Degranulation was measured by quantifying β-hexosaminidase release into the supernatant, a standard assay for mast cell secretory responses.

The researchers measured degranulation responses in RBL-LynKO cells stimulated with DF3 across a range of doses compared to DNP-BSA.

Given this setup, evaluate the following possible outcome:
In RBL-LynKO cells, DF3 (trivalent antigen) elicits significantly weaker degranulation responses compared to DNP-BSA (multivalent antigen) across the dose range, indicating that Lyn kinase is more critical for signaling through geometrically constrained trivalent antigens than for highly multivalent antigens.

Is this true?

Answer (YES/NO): YES